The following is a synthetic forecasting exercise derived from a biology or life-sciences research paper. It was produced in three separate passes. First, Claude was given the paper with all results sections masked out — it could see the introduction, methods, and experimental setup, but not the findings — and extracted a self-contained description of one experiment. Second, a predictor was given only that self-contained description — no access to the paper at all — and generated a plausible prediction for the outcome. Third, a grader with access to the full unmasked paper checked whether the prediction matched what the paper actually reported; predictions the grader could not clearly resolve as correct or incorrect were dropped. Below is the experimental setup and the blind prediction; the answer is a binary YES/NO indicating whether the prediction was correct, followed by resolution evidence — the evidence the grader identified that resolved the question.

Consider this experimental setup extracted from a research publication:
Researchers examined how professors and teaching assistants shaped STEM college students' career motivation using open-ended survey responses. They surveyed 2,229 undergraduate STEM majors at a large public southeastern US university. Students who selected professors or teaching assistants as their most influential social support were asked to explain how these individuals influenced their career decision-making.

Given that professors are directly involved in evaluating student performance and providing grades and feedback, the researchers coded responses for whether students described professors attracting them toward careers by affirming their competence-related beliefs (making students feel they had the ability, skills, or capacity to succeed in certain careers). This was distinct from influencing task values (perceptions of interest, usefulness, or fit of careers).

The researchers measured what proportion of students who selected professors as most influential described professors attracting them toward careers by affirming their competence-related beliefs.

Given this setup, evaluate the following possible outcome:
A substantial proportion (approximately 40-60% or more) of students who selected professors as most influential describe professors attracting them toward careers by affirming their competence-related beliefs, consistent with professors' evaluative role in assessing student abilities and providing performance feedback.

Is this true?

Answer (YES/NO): NO